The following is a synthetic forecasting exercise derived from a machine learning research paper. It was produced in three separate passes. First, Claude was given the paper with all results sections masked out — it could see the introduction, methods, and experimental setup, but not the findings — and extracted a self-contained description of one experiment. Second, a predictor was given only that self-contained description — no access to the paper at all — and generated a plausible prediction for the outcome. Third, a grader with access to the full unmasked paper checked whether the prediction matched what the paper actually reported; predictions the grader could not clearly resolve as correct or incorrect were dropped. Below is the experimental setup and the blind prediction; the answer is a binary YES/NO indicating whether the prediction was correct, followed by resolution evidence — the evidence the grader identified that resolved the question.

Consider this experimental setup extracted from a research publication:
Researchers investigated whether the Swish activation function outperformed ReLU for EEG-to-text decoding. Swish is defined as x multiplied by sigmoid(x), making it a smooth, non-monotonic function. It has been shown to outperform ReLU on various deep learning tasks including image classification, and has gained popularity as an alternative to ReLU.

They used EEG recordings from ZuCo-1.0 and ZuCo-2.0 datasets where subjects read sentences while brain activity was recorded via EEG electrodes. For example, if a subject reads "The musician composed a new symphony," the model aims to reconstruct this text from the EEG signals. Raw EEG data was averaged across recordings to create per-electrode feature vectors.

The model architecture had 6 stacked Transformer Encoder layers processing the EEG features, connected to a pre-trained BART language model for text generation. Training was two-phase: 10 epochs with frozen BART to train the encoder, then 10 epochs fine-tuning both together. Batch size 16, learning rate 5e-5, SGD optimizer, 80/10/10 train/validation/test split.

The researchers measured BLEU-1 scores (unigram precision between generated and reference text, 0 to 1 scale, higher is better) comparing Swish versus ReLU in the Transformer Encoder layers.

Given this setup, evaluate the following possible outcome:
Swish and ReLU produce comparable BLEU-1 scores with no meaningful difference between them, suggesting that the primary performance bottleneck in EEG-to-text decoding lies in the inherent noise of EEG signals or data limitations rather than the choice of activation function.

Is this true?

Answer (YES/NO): NO